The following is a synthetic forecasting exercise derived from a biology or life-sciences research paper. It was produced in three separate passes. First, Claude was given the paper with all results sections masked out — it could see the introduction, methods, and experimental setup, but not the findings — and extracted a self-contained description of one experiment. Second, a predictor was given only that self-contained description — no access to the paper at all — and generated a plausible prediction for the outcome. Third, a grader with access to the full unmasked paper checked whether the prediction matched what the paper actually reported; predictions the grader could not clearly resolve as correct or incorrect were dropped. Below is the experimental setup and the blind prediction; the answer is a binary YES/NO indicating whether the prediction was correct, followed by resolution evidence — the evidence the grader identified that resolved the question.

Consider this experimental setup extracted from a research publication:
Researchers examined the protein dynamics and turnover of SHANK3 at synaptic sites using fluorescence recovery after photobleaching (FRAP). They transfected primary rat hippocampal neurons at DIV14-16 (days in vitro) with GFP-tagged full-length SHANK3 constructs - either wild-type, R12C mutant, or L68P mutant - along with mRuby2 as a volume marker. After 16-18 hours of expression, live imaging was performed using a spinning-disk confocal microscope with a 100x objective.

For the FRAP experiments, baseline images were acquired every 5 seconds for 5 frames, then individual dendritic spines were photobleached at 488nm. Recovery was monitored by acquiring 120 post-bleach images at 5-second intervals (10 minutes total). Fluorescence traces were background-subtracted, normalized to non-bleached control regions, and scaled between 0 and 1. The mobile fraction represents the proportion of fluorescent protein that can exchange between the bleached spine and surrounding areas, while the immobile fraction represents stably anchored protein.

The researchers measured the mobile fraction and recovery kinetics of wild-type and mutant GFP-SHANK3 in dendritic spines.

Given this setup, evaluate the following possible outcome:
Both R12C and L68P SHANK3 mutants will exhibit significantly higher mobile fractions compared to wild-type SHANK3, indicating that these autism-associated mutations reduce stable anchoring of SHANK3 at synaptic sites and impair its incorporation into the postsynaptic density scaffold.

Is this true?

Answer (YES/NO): NO